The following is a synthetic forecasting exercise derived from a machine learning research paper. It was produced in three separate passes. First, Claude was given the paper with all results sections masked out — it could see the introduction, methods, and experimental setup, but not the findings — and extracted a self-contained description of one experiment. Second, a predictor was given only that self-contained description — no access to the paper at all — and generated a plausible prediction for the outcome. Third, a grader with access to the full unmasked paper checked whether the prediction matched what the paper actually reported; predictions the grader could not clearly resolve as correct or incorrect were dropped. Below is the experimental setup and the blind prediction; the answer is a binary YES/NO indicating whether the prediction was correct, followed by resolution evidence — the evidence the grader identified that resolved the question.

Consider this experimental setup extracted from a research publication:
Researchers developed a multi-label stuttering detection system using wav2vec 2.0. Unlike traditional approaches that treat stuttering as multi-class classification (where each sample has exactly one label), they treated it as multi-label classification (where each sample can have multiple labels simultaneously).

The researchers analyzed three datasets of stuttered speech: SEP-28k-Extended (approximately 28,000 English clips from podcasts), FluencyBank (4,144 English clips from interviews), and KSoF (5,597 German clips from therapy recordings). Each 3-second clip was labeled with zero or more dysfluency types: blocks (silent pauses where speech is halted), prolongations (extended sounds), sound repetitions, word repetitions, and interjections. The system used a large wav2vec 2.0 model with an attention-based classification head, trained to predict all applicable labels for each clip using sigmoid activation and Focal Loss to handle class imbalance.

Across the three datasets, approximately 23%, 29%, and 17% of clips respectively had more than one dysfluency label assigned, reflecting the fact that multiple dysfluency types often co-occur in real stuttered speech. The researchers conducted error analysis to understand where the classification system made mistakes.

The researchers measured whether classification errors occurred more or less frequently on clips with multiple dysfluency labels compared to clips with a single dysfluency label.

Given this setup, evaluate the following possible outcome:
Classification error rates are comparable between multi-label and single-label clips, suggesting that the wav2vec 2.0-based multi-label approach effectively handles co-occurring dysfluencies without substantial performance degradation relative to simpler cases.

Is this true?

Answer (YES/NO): NO